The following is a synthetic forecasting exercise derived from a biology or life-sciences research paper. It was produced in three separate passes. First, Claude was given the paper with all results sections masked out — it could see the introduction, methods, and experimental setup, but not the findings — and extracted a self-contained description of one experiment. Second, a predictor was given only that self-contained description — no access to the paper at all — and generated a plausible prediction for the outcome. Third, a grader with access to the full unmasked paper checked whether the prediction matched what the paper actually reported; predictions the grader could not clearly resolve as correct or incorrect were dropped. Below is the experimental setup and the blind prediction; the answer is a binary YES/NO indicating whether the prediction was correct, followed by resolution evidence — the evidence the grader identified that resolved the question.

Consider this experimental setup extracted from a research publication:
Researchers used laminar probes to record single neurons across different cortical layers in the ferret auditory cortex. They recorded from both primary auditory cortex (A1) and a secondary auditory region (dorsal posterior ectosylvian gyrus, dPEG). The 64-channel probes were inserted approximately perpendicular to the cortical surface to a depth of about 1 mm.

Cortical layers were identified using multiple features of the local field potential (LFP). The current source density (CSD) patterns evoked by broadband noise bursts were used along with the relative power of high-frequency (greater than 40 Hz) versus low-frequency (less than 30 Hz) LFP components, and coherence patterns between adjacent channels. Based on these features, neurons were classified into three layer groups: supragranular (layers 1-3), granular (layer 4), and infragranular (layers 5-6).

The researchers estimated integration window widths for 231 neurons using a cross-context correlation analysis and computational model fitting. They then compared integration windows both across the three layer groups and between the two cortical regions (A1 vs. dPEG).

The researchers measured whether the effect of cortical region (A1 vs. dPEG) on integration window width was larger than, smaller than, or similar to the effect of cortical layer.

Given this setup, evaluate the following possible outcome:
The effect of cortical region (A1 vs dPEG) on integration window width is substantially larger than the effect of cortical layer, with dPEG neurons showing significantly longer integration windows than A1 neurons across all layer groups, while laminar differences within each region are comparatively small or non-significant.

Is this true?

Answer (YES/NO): YES